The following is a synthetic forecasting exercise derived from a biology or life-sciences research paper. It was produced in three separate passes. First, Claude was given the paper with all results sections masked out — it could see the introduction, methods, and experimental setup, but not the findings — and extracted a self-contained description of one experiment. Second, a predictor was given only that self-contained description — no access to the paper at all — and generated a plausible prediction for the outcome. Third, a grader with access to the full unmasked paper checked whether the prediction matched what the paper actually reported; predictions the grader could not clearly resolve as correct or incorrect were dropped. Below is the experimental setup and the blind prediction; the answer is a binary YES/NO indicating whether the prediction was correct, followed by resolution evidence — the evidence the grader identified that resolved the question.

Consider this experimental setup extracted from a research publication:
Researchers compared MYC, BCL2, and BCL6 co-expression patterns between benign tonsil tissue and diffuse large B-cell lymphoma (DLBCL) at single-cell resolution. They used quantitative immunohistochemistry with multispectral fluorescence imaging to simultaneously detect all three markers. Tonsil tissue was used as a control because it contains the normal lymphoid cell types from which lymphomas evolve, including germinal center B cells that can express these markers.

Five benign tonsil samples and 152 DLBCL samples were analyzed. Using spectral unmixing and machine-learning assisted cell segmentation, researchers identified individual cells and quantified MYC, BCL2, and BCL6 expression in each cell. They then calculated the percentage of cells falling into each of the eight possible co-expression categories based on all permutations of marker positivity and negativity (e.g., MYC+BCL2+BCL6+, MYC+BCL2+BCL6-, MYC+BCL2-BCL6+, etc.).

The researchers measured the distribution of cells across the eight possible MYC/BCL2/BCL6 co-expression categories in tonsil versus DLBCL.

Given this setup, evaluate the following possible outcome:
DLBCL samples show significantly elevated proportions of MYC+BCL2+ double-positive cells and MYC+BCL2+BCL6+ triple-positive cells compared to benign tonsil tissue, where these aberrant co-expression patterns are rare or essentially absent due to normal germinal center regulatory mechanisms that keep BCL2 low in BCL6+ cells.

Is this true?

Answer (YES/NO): YES